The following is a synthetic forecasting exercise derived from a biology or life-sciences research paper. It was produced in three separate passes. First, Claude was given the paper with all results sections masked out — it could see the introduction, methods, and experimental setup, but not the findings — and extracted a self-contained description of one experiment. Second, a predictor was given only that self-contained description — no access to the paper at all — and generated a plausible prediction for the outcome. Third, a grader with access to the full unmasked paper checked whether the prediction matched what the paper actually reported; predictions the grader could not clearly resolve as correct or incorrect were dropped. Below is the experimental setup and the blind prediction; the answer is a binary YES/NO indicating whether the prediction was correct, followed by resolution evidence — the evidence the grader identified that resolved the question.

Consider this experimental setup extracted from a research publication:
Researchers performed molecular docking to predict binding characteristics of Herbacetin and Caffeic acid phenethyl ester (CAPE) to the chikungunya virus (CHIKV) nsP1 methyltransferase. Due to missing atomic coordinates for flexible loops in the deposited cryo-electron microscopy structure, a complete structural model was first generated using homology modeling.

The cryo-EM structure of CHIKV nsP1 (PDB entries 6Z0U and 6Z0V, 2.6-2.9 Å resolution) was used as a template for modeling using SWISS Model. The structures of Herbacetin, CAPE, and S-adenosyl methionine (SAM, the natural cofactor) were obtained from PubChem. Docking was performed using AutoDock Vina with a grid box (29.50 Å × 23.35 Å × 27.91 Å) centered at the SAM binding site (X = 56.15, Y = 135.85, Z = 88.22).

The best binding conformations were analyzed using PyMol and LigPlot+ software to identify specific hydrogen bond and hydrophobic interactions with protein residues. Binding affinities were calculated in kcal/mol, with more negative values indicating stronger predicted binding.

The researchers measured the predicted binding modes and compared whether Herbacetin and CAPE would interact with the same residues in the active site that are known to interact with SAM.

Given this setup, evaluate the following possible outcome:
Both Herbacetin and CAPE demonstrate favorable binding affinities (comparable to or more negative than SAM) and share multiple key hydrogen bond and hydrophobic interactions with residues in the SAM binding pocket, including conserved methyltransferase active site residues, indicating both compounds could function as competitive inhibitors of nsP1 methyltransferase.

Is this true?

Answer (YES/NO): YES